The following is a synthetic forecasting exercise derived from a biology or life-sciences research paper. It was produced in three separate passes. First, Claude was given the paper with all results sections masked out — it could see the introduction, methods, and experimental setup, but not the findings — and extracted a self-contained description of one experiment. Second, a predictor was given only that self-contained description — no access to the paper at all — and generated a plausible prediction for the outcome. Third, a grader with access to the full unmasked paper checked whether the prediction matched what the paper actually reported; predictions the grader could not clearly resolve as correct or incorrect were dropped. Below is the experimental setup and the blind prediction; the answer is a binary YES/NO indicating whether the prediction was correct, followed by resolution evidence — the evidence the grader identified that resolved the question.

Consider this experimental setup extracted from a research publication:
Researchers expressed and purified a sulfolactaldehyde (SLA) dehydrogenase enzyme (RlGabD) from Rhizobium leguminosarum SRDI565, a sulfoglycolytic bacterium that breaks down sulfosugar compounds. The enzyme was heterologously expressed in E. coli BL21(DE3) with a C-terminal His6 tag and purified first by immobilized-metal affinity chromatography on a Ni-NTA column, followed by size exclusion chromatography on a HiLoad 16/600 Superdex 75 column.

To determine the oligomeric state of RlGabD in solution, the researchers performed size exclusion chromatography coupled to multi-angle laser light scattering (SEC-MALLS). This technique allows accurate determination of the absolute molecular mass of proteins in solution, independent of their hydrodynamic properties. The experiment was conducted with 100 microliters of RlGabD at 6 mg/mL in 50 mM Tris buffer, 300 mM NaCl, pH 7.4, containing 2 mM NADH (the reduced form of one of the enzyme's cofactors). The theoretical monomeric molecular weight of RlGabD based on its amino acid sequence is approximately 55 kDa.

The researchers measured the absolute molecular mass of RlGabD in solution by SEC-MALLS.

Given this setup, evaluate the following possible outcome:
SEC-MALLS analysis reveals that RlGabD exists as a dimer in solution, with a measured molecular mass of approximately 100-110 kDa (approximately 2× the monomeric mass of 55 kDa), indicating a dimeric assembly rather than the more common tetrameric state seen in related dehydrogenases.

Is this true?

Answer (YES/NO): NO